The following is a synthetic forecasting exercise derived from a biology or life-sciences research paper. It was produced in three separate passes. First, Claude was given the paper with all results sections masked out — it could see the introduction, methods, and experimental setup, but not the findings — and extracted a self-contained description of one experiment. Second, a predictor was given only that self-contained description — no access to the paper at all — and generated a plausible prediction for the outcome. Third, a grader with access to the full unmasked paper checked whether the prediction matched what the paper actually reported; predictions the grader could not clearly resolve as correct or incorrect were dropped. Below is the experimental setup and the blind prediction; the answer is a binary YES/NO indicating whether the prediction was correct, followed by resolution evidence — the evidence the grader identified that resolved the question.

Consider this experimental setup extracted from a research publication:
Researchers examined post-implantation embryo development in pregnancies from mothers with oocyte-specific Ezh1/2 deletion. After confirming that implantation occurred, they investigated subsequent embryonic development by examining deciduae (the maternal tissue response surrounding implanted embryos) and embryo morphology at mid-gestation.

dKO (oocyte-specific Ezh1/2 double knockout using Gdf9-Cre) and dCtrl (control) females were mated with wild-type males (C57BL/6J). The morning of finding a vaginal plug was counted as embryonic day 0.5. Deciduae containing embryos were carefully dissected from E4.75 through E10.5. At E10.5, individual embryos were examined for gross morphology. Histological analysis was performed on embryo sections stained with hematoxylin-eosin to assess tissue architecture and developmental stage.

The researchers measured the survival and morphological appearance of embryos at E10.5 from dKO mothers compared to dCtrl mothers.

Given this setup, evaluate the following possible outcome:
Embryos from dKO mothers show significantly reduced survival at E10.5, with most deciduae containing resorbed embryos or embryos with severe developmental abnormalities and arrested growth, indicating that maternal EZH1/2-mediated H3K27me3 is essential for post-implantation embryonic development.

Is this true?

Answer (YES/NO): NO